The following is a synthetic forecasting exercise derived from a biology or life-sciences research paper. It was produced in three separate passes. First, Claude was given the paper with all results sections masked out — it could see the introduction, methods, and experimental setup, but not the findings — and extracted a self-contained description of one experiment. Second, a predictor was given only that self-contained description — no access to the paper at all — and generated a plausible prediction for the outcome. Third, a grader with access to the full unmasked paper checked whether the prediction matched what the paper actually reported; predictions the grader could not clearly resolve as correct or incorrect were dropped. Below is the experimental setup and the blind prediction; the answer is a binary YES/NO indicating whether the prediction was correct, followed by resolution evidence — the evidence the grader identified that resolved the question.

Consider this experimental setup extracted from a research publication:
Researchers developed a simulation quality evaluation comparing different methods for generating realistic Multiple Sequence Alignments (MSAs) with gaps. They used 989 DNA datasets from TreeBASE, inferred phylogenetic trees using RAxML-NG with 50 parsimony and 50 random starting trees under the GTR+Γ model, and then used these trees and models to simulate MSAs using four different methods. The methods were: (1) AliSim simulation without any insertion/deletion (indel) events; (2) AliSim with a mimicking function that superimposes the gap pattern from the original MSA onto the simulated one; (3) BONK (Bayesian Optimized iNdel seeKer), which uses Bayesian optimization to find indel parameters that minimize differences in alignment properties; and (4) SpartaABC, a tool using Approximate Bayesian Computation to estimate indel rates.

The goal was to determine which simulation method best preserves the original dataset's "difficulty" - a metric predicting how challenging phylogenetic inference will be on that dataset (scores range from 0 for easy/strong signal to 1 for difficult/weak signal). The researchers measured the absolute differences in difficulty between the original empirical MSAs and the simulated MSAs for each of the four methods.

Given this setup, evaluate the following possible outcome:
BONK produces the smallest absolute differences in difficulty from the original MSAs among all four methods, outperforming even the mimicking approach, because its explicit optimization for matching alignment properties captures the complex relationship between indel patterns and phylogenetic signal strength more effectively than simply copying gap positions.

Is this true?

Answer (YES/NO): NO